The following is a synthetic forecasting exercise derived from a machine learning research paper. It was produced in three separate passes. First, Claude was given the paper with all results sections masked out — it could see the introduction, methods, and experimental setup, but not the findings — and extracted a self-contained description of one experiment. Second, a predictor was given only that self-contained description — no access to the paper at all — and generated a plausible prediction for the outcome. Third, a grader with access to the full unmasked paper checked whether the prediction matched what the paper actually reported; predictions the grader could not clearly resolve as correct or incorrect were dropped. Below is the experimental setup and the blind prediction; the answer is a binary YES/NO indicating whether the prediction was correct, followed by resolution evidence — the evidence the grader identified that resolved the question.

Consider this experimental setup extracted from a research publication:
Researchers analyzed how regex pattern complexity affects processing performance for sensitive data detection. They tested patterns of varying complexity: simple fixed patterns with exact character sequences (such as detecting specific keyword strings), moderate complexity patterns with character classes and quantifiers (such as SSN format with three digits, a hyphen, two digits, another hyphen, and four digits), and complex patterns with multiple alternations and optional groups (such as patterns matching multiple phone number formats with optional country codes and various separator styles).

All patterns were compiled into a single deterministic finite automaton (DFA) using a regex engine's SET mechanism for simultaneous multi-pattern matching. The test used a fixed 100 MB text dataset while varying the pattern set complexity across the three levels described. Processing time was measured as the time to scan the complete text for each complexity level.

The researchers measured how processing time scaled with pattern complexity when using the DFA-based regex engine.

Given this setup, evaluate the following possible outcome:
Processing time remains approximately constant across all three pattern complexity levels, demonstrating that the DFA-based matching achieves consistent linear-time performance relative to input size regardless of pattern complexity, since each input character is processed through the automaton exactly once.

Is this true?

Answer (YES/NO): NO